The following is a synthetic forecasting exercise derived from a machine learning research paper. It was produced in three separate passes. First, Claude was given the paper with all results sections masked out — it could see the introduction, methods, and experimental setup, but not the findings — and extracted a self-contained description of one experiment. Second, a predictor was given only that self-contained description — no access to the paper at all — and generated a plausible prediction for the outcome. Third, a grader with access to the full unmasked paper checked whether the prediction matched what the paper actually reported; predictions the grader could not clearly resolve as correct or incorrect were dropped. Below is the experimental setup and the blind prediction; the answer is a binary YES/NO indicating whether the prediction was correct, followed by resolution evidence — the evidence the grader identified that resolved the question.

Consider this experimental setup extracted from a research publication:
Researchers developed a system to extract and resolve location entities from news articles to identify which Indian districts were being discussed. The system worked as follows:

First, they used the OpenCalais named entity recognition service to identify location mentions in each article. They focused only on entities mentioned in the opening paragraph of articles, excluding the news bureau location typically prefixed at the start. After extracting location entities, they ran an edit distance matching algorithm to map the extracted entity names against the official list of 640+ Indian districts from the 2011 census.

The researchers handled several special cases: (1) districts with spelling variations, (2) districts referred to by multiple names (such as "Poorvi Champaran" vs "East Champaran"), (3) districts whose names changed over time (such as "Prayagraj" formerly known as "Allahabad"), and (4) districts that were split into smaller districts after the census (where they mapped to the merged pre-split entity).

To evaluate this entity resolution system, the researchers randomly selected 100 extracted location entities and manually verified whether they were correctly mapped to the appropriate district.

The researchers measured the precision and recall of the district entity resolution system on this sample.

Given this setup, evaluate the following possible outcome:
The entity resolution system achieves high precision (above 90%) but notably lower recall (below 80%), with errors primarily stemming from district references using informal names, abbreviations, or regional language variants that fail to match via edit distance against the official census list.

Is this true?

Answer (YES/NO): NO